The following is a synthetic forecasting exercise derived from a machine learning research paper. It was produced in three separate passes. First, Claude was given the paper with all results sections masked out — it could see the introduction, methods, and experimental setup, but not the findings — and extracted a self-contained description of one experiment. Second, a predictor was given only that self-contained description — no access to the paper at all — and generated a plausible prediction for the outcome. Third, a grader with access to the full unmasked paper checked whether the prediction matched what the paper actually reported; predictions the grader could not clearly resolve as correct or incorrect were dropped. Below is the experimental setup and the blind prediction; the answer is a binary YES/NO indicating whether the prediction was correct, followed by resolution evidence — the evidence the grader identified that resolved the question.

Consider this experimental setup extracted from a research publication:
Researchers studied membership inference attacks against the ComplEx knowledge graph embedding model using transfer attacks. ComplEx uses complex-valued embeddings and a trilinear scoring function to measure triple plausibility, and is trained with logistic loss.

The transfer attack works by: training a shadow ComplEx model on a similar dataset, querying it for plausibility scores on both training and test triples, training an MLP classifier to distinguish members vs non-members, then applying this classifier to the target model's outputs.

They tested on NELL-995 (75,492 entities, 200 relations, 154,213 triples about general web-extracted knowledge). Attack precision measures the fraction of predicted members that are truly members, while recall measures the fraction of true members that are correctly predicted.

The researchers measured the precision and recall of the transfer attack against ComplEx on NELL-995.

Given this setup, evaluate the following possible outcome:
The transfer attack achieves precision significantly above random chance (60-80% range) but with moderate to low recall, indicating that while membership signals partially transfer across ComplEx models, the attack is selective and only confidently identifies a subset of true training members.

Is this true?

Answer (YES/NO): NO